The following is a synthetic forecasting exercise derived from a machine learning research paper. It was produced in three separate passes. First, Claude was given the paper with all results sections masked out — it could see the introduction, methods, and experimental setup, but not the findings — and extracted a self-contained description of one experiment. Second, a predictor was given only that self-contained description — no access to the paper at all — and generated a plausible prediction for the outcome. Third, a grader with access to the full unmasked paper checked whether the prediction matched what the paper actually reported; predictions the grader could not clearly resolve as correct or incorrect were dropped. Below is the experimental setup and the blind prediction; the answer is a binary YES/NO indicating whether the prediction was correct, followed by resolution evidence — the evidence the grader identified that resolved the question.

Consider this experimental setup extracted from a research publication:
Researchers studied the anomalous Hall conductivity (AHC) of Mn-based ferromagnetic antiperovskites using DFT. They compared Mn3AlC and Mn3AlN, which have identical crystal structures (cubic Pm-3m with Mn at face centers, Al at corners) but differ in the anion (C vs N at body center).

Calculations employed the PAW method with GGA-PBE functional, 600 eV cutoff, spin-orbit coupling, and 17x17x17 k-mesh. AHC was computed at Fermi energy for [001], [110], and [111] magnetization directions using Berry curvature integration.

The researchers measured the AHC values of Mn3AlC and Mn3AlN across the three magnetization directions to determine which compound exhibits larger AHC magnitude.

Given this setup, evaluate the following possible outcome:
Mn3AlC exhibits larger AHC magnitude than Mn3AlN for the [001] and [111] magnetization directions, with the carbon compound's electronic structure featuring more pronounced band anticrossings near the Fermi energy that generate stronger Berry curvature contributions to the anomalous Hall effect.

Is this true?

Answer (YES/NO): YES